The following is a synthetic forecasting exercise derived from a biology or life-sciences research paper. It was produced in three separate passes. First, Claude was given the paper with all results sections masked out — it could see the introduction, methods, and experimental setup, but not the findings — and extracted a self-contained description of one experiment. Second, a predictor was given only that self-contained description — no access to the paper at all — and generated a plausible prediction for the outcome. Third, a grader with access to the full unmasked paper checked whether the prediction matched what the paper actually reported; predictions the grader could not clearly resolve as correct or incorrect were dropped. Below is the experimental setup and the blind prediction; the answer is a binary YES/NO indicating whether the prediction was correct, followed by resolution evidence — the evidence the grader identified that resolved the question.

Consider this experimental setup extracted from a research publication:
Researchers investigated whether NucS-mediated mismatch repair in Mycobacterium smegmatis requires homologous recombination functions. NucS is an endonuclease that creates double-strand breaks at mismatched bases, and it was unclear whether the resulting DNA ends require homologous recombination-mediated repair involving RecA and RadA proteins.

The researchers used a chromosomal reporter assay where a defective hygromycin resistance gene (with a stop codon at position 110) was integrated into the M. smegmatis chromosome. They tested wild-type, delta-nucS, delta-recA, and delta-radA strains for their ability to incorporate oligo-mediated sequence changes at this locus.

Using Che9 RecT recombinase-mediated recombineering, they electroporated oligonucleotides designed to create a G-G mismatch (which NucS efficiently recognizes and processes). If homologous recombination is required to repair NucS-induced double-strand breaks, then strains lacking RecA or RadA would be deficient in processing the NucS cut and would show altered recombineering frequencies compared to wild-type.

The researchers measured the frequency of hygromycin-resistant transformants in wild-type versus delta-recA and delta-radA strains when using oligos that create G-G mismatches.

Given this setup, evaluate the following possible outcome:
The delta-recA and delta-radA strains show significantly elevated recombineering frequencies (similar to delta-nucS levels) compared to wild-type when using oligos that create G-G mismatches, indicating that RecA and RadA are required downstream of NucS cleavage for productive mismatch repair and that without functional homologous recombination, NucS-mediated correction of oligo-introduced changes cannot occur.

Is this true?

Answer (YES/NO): NO